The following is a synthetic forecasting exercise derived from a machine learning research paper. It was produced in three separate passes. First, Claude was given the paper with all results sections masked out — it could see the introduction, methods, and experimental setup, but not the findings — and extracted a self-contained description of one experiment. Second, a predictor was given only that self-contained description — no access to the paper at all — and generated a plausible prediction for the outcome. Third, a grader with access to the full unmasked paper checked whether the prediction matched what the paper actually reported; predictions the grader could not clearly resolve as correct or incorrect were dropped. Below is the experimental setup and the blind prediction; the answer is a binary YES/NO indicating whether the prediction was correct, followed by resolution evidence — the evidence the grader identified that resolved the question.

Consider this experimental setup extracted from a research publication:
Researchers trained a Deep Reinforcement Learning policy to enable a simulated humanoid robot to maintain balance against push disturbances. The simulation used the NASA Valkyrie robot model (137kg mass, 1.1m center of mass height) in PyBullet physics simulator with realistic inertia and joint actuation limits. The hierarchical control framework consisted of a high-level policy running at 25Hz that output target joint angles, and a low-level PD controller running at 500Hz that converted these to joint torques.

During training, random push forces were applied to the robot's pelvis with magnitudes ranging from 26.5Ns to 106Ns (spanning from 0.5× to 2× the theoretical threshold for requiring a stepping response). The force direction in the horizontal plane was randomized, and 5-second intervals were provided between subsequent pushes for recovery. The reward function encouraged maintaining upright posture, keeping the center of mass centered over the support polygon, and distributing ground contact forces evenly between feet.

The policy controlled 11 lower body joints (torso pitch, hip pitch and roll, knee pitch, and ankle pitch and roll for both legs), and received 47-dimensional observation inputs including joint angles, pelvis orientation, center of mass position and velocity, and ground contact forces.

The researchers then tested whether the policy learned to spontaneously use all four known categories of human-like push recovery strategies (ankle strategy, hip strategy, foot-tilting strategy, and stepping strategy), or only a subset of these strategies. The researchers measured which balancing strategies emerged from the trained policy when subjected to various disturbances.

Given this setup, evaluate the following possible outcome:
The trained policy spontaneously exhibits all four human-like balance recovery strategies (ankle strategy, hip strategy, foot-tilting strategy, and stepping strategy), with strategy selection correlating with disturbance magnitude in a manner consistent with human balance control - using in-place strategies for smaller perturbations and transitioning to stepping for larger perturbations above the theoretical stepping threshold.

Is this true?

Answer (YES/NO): YES